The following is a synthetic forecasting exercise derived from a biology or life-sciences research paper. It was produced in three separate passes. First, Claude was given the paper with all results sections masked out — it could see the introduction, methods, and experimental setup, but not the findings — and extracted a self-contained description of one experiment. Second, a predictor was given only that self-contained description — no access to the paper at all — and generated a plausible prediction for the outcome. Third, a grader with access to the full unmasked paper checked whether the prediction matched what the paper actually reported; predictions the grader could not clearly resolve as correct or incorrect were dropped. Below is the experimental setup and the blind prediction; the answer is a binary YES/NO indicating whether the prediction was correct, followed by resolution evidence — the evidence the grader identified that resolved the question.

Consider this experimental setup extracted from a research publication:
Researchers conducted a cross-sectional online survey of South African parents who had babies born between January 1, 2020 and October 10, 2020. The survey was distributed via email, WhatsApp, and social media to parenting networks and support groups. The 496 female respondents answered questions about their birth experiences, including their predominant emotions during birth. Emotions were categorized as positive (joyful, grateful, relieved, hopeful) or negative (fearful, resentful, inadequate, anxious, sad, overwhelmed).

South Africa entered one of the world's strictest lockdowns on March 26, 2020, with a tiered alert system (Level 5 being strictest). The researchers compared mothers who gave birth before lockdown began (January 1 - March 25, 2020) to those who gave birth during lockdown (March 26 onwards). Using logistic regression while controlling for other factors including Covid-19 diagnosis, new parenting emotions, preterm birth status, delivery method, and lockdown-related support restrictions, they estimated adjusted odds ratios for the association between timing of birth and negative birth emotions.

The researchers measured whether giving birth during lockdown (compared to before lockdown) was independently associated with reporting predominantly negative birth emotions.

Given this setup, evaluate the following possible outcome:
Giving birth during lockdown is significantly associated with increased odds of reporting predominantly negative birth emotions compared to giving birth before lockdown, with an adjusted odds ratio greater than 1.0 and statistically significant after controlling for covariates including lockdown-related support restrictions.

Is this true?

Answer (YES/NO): YES